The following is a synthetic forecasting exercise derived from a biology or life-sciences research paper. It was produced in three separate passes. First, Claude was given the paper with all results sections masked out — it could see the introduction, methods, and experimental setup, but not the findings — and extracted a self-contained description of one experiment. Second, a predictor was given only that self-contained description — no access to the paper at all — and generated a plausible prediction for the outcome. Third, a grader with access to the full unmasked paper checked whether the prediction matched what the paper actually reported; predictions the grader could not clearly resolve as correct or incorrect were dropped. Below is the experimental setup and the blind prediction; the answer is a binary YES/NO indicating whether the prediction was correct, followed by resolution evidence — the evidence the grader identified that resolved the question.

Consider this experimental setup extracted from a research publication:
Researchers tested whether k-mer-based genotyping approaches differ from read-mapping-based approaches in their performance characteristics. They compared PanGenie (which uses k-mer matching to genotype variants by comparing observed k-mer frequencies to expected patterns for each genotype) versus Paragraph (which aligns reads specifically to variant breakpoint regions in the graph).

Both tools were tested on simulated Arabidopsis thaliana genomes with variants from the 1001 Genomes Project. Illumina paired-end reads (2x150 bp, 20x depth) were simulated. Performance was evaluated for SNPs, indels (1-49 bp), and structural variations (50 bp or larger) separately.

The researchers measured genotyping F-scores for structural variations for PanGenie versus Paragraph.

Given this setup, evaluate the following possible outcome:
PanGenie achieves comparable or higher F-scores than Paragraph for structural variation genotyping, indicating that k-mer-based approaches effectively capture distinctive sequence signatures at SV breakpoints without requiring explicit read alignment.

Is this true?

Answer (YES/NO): NO